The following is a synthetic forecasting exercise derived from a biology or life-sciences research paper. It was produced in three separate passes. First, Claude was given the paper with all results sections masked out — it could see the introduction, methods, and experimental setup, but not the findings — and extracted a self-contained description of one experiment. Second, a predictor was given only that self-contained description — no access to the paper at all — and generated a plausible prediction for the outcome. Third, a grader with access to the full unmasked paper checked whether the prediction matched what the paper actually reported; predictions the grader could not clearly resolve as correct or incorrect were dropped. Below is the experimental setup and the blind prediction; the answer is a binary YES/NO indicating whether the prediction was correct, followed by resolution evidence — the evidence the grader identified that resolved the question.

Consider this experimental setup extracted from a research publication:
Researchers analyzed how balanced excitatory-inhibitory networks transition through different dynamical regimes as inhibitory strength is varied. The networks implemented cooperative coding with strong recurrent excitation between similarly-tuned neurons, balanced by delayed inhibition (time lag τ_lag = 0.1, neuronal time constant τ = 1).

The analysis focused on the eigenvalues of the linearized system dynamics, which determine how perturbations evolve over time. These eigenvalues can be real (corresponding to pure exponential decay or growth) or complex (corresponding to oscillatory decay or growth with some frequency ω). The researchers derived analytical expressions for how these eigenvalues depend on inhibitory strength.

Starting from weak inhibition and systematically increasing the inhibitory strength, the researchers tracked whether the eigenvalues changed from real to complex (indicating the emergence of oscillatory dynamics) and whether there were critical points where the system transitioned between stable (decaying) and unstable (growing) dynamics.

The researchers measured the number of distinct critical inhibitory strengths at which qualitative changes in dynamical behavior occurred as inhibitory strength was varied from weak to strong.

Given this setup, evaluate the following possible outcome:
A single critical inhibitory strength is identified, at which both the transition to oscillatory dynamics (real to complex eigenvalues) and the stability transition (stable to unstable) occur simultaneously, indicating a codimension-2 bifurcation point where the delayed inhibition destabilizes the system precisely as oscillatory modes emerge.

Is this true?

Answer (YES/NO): NO